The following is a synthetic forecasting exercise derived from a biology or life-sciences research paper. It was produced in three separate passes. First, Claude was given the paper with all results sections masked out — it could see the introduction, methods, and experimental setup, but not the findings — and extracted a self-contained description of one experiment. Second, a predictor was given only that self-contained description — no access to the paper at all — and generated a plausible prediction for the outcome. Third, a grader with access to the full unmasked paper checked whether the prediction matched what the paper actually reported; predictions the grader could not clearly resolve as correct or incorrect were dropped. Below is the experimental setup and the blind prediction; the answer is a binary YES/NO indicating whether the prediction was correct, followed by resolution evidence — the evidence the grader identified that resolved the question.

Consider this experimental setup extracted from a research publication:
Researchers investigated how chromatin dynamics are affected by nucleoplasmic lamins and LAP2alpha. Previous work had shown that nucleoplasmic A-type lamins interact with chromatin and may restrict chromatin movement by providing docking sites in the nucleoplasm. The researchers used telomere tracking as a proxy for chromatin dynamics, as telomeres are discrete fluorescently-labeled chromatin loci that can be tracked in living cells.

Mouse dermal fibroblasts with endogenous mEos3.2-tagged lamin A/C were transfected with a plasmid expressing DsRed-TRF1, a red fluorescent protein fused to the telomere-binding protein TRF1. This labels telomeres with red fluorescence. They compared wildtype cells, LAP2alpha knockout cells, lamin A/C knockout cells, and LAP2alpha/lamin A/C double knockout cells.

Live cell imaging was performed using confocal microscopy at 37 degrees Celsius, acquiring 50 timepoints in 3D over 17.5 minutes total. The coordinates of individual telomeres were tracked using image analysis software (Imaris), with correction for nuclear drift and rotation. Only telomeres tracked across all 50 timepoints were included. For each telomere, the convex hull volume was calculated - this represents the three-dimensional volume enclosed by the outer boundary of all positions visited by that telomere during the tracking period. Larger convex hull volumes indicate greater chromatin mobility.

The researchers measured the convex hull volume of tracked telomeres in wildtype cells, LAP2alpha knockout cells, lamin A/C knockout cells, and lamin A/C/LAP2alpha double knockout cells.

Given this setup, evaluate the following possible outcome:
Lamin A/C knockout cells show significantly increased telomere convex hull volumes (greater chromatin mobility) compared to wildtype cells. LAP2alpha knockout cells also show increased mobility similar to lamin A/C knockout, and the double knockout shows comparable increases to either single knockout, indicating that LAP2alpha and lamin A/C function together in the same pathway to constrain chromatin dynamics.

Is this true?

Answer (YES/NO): NO